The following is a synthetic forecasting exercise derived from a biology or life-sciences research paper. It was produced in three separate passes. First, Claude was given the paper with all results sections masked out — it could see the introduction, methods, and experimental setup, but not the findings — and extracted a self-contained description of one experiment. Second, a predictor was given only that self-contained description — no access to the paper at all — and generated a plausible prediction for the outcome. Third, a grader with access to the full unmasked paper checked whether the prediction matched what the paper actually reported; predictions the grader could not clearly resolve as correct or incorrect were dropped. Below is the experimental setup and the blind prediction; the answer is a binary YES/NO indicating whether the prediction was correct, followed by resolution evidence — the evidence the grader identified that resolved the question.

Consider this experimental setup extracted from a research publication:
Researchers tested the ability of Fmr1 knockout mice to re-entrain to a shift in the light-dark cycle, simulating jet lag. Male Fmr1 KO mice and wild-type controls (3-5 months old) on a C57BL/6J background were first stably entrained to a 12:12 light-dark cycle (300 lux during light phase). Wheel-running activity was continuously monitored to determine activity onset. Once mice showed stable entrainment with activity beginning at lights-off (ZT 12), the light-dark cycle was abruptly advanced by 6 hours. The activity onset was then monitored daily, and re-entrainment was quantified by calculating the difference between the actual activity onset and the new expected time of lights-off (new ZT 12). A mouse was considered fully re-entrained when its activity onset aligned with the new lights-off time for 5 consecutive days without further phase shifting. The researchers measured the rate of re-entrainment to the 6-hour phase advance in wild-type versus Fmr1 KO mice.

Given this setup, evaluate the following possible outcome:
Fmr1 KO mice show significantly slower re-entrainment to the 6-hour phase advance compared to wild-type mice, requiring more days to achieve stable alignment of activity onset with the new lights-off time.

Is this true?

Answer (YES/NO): YES